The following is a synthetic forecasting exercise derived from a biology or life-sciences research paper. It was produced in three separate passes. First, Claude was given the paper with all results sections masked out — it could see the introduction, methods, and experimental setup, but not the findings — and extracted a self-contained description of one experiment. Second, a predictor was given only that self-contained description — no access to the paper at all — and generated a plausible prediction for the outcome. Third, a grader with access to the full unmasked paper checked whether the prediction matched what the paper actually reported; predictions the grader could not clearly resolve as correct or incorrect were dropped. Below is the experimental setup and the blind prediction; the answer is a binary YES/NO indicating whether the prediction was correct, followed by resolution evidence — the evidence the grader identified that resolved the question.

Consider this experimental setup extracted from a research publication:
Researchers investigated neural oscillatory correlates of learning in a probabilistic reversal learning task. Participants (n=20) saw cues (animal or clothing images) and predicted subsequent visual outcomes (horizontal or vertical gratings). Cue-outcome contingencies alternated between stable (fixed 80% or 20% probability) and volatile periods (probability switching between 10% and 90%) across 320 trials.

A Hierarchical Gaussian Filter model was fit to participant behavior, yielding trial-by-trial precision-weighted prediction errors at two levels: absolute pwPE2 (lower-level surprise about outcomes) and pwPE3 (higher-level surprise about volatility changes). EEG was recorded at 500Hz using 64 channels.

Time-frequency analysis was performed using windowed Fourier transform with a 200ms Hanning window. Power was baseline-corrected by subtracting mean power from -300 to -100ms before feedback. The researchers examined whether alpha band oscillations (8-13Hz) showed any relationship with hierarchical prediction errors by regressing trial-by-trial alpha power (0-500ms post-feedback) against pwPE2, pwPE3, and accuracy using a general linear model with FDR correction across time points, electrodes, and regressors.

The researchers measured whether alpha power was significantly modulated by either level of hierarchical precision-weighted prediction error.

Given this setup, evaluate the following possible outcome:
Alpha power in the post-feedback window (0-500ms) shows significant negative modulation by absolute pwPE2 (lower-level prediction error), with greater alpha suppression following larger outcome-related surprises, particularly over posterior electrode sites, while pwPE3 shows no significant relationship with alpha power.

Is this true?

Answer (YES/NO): NO